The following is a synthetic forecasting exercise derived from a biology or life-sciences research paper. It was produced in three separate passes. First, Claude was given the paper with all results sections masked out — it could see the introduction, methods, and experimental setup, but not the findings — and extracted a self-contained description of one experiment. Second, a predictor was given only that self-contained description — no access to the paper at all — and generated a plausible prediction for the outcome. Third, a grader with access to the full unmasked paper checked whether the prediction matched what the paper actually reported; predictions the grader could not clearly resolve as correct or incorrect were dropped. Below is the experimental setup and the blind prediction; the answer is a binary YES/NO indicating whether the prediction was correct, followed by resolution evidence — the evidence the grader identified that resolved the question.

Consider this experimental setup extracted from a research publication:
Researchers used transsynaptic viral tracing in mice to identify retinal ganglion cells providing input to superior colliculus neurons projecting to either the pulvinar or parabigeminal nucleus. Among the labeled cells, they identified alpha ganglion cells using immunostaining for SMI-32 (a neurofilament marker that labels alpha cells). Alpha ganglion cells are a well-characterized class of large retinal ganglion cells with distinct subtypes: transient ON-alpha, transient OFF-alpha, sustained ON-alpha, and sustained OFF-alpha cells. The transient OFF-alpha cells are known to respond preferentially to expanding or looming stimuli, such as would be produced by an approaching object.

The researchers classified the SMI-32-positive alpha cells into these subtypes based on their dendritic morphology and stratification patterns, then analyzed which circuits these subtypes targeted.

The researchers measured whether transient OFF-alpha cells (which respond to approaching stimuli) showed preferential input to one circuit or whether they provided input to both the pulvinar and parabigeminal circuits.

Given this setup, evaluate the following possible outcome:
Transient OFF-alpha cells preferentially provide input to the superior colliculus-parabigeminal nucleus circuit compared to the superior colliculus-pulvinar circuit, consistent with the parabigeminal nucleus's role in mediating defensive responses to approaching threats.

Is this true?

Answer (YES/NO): NO